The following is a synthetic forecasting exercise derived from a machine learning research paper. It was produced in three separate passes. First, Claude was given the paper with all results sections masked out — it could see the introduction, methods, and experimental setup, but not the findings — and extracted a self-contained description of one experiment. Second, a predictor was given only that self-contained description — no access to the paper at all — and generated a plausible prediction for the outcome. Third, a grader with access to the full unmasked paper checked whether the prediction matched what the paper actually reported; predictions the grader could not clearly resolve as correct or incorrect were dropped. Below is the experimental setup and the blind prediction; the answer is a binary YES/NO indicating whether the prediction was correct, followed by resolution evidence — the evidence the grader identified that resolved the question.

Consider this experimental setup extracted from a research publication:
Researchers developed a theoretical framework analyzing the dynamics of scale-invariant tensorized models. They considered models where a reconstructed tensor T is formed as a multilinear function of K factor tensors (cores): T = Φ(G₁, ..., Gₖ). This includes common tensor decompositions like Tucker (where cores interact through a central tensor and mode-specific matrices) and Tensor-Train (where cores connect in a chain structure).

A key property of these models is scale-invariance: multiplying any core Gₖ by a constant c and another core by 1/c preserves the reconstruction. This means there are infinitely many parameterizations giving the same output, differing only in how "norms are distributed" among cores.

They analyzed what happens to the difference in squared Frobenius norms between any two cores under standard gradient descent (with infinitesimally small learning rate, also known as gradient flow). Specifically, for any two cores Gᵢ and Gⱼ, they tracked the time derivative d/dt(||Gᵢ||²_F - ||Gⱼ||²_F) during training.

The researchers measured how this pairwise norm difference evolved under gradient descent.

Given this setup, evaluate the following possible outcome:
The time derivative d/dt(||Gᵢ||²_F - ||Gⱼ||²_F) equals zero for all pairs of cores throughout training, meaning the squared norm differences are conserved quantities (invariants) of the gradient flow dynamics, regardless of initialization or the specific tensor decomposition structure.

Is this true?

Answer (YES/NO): YES